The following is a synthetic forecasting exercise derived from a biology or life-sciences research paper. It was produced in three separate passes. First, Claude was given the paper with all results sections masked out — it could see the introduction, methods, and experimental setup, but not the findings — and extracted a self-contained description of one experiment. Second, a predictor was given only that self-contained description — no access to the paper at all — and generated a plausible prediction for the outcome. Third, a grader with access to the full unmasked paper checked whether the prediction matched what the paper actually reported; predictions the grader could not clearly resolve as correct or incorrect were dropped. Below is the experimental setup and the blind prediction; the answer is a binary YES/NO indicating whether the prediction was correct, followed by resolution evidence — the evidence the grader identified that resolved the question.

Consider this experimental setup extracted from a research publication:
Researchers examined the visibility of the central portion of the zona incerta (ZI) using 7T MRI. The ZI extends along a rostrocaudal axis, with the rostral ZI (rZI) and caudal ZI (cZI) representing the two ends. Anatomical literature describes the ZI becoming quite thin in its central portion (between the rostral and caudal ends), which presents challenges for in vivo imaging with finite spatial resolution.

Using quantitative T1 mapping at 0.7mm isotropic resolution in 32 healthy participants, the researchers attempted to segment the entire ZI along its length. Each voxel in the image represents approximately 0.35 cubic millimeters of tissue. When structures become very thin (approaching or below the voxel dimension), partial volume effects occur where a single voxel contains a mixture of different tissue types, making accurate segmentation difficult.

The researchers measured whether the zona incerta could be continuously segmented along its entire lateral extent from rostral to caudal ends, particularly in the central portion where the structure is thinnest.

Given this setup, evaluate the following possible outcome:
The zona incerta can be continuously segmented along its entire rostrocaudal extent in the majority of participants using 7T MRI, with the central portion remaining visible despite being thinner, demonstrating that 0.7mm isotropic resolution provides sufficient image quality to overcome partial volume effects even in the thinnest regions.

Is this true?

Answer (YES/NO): NO